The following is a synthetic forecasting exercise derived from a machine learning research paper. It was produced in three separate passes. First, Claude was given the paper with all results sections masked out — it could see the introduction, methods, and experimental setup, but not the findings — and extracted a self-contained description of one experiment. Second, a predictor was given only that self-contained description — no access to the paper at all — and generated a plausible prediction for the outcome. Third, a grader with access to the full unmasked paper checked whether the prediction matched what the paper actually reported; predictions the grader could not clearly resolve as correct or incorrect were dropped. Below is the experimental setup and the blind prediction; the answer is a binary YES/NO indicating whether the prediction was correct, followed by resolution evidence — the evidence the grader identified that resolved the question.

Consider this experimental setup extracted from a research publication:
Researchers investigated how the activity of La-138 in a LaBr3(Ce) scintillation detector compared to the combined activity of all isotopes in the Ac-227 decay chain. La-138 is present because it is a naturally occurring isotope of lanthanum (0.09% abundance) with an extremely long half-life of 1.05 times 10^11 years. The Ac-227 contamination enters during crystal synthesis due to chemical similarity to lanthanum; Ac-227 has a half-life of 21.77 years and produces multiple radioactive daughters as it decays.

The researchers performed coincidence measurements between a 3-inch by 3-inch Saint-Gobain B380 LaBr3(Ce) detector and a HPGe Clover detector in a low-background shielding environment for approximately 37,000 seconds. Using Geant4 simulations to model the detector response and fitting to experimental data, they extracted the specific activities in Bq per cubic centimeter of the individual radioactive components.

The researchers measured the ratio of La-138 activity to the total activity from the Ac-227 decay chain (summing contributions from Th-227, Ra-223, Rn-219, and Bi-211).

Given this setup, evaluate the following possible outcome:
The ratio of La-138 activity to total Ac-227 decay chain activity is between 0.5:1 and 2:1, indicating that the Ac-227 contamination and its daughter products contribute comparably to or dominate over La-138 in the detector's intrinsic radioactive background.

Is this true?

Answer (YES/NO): NO